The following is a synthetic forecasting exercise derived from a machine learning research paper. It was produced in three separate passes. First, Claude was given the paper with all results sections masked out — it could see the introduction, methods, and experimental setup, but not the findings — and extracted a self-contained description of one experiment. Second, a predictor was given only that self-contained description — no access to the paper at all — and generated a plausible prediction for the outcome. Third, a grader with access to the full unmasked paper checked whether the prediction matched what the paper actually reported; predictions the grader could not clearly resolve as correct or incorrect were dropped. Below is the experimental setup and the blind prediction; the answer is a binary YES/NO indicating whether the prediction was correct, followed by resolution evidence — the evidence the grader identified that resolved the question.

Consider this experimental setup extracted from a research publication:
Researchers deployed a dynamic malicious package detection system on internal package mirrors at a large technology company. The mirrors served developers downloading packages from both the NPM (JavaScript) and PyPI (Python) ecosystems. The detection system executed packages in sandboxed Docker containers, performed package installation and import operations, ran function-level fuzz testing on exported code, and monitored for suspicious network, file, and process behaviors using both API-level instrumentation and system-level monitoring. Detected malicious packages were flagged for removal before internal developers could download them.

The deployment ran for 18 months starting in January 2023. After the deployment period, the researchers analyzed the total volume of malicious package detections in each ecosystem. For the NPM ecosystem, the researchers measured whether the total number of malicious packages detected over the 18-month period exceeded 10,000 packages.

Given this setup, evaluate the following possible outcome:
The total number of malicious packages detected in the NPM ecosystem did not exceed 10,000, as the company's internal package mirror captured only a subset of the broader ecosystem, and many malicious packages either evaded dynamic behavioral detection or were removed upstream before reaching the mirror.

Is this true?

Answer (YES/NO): NO